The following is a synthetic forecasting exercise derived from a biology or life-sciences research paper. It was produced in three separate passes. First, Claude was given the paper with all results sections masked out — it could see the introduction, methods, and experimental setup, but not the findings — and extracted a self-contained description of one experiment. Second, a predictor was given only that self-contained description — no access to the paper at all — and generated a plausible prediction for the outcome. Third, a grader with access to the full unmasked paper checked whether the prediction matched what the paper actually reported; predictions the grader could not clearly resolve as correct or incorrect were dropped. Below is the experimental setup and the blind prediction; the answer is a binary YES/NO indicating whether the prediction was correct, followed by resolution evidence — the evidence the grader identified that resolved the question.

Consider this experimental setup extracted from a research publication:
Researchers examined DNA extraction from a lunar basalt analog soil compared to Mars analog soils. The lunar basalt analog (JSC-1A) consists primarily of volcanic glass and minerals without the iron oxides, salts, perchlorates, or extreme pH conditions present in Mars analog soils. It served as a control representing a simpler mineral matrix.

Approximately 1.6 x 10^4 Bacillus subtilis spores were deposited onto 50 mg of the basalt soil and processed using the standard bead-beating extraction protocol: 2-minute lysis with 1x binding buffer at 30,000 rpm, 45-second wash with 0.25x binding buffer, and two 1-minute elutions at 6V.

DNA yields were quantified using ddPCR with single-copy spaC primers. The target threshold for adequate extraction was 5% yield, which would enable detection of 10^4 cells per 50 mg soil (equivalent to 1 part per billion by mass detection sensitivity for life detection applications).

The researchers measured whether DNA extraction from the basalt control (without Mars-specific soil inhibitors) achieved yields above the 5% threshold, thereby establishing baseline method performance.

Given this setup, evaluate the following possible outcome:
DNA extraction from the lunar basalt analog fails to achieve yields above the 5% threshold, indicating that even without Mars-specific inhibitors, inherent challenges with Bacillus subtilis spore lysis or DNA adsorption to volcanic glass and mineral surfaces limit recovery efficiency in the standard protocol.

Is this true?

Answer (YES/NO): NO